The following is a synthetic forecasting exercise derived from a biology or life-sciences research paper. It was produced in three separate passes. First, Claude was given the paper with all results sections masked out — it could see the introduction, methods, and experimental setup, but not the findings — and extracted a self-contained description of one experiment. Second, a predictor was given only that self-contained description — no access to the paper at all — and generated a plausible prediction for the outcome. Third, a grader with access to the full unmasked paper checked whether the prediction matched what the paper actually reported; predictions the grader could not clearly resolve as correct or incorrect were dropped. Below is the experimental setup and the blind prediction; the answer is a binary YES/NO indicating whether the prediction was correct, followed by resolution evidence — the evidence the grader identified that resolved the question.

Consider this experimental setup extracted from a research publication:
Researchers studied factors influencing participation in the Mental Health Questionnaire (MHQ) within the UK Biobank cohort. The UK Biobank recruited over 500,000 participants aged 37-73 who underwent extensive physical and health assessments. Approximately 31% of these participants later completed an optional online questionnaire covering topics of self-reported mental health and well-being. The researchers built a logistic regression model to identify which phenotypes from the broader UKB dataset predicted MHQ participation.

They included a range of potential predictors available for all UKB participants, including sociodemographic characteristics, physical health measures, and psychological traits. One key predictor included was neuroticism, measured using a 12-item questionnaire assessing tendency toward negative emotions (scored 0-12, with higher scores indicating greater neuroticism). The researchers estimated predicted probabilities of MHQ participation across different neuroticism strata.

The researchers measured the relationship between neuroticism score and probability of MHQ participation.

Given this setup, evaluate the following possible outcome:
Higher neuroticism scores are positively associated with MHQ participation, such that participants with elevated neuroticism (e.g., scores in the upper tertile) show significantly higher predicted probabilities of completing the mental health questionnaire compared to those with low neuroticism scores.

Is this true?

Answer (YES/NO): YES